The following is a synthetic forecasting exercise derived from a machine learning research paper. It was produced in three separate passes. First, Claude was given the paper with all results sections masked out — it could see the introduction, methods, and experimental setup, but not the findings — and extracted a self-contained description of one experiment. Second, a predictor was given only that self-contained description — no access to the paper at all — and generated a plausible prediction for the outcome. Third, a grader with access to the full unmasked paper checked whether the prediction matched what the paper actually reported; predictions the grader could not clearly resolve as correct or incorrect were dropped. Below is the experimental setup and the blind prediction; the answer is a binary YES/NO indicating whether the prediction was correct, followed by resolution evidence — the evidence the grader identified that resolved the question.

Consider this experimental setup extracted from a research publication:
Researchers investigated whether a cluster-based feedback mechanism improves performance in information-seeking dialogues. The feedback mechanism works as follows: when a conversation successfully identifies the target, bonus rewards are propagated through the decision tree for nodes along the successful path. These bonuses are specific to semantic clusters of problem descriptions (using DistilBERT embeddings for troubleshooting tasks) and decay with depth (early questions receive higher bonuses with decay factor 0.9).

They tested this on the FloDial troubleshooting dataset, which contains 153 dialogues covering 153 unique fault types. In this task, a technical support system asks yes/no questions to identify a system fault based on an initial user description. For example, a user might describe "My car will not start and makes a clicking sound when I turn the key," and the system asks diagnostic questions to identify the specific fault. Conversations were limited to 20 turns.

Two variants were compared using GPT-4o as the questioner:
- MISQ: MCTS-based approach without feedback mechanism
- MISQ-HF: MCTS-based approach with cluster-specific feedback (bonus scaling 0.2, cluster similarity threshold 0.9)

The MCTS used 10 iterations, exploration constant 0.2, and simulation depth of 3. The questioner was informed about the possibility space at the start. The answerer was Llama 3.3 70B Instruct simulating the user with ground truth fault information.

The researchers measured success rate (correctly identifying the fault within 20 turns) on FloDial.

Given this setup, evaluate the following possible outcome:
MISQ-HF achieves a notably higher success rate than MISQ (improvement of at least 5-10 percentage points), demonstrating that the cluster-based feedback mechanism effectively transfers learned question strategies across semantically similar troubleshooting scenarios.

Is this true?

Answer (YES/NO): NO